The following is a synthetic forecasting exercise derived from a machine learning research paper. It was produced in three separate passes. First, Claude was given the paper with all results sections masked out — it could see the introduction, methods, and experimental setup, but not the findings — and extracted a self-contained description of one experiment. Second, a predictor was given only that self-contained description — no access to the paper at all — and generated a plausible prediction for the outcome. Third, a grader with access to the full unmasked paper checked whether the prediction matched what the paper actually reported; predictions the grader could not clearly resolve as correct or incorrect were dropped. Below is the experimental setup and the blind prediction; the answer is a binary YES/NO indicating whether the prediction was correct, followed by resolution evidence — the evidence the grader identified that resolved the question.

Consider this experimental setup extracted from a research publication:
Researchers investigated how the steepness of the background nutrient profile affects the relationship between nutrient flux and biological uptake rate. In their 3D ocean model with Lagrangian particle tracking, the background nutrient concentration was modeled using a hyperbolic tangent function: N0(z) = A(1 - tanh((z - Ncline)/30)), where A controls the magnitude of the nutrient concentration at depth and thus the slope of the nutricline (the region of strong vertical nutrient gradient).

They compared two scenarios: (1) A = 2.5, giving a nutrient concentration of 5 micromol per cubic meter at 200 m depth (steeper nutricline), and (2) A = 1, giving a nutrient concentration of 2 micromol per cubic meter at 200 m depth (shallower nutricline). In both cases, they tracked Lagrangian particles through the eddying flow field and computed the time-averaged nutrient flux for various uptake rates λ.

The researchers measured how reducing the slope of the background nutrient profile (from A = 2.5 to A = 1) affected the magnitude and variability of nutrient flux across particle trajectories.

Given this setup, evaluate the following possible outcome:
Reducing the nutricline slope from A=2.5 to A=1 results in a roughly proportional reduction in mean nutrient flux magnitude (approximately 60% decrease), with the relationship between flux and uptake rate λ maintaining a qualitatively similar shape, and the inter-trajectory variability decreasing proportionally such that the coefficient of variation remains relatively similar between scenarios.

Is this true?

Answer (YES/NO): NO